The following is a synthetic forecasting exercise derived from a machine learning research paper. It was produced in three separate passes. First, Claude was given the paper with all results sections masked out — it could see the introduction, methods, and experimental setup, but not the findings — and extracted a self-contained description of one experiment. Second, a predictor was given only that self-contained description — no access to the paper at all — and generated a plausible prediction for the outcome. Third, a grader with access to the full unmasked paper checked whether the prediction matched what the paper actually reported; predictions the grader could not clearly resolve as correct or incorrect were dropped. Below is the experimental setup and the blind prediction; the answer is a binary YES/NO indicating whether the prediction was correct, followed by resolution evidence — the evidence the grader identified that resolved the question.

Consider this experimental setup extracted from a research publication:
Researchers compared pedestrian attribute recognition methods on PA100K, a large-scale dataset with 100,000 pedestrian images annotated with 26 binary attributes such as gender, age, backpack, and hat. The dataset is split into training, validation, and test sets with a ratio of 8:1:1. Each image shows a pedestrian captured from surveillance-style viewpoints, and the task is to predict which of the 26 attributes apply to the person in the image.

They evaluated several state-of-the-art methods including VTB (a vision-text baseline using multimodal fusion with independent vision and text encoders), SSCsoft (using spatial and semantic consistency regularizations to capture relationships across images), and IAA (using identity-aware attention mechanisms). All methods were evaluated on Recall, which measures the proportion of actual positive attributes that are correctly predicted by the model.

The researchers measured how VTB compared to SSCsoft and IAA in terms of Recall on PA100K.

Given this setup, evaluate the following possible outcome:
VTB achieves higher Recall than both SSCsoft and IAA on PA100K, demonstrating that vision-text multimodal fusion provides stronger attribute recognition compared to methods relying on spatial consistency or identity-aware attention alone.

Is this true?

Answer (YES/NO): YES